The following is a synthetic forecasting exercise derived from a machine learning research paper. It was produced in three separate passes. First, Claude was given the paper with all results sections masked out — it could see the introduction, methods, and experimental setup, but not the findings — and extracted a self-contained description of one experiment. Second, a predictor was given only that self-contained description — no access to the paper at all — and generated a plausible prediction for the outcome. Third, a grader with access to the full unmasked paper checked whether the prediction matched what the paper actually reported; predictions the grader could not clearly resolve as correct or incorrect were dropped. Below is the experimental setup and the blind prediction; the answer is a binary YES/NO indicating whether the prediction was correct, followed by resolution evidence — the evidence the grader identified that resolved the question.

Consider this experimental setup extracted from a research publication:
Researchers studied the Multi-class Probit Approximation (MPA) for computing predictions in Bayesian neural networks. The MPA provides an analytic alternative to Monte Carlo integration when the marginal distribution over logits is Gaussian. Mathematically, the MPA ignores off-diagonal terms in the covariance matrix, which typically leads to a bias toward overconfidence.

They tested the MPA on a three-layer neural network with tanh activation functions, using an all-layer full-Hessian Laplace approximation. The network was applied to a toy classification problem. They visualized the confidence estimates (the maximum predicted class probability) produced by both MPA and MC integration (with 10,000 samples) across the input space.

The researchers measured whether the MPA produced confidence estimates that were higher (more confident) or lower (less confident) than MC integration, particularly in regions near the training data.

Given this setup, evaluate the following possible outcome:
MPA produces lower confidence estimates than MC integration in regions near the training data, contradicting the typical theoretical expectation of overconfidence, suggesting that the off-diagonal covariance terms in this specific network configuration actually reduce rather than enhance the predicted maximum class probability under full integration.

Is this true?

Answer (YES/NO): YES